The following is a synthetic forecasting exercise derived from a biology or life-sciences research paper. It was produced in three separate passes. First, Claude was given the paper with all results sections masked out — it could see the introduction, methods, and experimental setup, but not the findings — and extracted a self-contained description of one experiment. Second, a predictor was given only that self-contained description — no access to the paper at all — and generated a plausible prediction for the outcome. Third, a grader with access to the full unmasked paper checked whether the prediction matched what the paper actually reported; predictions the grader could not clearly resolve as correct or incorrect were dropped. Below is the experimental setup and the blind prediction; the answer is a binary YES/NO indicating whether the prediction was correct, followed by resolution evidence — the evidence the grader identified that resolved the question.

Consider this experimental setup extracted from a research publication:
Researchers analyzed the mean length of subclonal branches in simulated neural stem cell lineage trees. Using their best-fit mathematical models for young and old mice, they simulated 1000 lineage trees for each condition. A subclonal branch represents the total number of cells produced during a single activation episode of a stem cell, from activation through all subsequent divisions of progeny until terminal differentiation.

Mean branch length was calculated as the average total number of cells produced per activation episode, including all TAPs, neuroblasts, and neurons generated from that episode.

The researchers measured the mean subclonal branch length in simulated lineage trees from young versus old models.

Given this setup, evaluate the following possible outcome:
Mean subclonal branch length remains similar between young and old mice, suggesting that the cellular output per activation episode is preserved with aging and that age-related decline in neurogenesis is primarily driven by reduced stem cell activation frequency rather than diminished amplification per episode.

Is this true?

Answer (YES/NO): NO